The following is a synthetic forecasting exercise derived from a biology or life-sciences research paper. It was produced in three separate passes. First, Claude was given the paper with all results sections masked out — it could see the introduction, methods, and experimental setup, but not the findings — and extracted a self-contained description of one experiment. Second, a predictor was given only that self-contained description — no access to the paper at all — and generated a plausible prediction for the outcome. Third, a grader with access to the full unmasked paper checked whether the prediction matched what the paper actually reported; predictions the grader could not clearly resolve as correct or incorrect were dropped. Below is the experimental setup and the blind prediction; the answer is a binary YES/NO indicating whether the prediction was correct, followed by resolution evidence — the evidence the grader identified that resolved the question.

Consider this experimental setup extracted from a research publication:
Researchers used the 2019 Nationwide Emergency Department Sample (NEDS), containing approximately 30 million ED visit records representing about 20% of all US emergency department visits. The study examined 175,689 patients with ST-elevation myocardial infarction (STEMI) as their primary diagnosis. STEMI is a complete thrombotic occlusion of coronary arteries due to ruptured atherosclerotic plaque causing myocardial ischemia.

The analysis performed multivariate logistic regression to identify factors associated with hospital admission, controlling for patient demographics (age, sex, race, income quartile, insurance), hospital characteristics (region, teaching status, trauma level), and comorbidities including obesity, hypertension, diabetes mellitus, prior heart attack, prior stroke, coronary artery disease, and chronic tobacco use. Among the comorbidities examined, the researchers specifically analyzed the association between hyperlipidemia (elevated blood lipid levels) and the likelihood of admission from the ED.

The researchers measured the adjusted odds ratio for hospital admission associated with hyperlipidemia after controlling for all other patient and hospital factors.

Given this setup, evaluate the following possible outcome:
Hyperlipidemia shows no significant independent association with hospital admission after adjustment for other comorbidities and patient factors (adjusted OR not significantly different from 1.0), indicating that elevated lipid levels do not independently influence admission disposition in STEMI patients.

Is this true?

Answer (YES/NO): NO